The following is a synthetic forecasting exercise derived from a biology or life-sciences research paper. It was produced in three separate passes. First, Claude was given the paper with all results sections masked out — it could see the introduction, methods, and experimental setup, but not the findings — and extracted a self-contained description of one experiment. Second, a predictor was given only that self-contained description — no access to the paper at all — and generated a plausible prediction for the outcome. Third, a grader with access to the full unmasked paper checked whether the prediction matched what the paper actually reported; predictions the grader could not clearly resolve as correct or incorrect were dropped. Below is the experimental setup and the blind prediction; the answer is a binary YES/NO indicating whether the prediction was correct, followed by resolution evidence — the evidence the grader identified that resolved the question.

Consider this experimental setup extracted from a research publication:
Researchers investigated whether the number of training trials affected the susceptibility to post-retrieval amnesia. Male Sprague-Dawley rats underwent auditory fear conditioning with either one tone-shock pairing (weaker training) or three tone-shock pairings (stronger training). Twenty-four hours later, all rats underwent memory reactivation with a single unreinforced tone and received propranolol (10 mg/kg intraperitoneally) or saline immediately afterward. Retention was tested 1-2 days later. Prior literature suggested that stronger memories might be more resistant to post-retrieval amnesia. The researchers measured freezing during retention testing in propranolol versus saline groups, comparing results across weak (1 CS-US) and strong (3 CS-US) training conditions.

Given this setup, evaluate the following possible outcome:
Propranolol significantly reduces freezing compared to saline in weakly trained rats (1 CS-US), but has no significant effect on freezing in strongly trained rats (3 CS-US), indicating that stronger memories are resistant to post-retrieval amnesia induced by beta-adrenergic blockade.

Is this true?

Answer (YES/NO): NO